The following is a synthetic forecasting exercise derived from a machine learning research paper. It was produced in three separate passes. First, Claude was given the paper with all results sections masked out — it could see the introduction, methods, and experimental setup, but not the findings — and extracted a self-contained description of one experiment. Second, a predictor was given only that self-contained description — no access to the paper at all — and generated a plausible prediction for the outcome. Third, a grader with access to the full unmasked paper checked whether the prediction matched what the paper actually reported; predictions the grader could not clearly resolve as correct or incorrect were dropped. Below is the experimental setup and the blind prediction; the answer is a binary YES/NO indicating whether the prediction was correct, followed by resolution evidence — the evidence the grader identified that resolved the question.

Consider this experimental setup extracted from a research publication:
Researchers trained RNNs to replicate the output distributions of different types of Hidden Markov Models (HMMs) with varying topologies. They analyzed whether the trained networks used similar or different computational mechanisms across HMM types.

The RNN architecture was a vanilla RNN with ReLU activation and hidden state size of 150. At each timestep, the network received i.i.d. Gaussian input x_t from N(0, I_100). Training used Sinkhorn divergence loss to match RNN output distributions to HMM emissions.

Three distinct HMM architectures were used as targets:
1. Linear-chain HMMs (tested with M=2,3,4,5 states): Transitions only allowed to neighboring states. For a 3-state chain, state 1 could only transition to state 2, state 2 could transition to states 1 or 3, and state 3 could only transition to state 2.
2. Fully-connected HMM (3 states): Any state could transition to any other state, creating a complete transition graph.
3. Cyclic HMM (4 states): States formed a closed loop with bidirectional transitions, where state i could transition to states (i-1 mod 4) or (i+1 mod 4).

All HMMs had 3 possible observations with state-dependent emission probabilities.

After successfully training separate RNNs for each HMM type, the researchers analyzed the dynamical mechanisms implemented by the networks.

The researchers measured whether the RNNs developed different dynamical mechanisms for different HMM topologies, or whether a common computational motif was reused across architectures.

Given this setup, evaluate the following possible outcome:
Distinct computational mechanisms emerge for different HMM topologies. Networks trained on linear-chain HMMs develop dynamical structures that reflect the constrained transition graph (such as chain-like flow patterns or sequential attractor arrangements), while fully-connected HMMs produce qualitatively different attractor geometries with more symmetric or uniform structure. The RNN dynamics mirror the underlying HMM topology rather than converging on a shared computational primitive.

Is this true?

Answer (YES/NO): NO